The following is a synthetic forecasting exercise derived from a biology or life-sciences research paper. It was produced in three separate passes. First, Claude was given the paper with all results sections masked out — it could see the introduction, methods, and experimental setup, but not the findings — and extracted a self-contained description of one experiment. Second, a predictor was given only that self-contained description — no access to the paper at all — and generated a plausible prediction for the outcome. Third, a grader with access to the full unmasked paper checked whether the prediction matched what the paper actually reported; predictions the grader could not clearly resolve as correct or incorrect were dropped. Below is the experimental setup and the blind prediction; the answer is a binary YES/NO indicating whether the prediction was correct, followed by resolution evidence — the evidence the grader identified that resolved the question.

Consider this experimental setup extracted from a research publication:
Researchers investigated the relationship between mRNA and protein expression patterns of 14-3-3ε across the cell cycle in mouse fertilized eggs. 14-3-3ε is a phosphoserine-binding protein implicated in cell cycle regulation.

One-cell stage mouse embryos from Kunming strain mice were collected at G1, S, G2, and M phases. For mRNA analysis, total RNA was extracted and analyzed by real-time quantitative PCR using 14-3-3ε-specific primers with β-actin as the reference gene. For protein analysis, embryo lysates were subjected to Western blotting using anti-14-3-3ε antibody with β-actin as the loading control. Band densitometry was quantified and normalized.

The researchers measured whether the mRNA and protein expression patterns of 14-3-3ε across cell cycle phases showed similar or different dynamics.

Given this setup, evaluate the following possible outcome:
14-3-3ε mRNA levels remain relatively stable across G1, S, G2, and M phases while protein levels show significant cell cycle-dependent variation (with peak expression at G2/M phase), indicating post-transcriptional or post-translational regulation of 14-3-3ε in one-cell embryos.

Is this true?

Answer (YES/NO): NO